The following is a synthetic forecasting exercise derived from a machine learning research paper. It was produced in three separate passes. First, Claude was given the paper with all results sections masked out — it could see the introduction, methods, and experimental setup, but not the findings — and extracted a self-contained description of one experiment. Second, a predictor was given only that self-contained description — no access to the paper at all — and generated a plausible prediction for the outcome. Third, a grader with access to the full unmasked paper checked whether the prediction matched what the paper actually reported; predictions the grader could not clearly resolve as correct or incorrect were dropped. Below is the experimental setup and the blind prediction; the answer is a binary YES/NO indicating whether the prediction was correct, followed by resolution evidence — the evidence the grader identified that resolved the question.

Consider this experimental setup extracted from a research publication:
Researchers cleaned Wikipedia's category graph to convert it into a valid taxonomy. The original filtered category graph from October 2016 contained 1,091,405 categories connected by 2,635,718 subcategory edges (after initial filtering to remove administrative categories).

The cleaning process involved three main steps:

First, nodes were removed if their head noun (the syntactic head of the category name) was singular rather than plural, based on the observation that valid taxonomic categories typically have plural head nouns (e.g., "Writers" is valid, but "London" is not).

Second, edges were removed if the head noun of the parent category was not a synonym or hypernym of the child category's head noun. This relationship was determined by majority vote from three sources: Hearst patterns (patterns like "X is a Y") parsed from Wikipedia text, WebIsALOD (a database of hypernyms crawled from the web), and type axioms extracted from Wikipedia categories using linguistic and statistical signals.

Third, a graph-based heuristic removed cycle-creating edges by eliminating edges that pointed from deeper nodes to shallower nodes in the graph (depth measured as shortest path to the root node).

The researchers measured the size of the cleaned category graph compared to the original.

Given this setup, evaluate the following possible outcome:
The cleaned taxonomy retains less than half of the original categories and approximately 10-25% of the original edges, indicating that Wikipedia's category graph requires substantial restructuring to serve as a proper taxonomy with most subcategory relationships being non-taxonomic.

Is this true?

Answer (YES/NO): NO